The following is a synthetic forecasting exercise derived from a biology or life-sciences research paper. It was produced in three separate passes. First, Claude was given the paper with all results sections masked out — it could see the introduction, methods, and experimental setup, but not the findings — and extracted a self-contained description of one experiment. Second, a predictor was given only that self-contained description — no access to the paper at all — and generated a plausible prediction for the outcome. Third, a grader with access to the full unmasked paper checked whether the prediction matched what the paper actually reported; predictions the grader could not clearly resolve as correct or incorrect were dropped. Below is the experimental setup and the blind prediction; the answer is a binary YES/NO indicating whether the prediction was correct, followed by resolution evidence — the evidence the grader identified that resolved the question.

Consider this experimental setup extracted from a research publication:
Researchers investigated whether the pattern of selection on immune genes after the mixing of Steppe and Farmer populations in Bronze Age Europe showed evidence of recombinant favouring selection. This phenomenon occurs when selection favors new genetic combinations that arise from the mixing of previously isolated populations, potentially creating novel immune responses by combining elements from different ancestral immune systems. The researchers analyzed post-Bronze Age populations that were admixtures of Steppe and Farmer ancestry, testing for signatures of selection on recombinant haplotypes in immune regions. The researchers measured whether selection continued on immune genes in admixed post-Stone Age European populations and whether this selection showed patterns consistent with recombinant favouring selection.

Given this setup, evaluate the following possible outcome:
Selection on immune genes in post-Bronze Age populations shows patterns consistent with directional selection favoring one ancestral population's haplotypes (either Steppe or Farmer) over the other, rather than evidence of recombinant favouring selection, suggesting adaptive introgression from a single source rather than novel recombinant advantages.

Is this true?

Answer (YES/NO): NO